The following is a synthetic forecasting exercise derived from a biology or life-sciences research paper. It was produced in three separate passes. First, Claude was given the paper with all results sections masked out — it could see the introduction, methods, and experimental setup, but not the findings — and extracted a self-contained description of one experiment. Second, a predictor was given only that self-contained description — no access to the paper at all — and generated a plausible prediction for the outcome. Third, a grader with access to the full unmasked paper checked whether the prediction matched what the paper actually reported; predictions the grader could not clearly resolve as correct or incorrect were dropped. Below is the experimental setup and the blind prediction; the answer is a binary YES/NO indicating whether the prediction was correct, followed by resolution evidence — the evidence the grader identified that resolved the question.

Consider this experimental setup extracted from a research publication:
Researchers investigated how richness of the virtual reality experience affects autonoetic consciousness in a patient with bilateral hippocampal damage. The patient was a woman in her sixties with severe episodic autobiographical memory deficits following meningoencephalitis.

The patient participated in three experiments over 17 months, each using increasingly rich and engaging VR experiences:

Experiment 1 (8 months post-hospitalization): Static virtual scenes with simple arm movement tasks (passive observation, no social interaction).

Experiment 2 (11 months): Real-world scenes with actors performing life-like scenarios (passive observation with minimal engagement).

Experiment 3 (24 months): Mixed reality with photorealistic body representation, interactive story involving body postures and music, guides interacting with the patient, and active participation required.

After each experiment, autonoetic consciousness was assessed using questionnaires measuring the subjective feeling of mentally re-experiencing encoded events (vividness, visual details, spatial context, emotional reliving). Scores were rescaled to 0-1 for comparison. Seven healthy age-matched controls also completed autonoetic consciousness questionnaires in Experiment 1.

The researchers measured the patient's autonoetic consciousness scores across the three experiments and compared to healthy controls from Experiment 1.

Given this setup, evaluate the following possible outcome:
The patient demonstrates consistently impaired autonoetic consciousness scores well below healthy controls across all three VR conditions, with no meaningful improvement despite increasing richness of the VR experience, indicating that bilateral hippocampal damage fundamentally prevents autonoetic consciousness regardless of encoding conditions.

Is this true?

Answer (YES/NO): YES